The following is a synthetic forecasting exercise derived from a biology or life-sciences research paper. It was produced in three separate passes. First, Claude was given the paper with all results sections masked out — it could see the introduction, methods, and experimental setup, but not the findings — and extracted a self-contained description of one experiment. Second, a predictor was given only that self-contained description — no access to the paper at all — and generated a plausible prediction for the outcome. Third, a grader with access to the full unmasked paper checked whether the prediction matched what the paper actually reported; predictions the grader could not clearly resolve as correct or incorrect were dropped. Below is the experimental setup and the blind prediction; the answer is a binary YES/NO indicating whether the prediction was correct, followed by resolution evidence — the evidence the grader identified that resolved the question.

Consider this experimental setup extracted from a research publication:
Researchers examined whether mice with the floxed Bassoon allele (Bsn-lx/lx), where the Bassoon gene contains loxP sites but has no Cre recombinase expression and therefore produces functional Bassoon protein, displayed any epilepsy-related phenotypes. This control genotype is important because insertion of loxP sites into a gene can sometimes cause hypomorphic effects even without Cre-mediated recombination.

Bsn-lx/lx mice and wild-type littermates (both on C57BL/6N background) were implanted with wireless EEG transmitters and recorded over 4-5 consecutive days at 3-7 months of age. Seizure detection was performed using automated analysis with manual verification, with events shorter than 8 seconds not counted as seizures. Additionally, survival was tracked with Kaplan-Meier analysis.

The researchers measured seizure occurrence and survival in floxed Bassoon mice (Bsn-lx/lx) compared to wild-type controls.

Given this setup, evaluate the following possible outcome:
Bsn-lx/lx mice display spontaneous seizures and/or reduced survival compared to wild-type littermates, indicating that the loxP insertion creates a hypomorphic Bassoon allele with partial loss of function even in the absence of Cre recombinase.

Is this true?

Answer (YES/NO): NO